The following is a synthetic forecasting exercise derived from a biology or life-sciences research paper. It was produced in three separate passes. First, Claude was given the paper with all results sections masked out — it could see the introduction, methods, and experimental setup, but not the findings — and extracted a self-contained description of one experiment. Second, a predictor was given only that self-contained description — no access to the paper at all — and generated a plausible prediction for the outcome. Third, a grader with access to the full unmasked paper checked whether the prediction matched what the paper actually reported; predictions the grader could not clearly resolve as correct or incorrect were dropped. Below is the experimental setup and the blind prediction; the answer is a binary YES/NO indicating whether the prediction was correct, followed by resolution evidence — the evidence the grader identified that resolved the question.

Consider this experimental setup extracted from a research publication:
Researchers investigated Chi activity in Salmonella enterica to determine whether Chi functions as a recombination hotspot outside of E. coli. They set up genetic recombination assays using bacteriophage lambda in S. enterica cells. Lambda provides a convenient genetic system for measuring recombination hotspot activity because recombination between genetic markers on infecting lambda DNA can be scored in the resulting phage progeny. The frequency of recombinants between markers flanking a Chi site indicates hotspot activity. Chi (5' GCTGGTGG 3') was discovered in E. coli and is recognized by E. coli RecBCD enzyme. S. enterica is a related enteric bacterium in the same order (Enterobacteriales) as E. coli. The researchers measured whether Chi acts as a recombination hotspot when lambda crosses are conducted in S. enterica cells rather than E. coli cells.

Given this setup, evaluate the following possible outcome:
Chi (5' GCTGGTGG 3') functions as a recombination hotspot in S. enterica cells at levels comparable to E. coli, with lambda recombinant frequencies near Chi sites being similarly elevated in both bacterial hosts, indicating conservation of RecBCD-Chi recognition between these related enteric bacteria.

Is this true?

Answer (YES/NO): NO